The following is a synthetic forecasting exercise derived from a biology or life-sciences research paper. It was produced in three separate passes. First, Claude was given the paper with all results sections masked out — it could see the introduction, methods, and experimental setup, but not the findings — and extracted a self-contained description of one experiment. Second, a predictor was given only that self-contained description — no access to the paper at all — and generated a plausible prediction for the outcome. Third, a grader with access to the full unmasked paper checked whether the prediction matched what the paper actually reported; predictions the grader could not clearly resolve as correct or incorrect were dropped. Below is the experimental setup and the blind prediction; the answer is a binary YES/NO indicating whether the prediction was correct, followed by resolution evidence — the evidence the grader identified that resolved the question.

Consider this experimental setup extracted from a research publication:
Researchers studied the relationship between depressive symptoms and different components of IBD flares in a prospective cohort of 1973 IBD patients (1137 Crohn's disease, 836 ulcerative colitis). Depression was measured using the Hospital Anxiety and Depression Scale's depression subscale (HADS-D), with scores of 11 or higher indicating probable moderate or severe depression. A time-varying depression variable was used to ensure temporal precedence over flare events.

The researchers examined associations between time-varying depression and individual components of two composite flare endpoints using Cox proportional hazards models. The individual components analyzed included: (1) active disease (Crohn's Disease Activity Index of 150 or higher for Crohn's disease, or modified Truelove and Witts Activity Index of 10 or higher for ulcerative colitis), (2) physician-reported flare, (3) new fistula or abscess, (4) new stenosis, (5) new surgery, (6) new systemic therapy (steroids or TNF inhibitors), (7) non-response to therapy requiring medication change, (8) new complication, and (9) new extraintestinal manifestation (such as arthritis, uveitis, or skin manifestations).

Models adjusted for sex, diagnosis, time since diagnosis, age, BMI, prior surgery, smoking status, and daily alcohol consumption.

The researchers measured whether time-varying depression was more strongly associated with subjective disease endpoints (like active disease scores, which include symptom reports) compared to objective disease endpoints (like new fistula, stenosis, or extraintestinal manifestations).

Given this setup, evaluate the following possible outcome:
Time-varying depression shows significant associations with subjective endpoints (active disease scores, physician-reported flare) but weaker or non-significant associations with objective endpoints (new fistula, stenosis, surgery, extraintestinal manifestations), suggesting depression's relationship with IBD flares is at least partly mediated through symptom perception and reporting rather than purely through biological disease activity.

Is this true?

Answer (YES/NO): NO